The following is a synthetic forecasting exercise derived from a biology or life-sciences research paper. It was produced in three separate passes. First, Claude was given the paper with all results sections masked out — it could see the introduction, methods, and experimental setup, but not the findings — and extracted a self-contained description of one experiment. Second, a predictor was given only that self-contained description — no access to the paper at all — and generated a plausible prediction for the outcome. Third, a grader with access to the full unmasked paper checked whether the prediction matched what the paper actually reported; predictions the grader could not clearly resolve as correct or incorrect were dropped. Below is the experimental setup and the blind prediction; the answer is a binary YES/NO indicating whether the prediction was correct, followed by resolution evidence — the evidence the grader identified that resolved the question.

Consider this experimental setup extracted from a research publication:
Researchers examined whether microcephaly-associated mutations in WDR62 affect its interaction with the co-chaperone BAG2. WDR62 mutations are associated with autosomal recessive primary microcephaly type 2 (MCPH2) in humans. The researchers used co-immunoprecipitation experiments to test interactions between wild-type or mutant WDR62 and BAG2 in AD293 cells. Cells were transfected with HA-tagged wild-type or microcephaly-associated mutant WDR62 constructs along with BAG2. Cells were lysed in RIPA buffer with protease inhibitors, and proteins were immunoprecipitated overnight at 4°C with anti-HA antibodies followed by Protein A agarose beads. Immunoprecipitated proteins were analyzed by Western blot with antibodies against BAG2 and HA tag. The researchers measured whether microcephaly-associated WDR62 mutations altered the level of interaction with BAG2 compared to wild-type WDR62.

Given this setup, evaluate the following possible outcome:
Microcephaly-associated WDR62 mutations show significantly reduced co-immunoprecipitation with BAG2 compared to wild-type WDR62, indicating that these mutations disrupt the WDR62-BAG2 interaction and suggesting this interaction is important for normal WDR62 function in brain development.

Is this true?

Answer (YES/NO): NO